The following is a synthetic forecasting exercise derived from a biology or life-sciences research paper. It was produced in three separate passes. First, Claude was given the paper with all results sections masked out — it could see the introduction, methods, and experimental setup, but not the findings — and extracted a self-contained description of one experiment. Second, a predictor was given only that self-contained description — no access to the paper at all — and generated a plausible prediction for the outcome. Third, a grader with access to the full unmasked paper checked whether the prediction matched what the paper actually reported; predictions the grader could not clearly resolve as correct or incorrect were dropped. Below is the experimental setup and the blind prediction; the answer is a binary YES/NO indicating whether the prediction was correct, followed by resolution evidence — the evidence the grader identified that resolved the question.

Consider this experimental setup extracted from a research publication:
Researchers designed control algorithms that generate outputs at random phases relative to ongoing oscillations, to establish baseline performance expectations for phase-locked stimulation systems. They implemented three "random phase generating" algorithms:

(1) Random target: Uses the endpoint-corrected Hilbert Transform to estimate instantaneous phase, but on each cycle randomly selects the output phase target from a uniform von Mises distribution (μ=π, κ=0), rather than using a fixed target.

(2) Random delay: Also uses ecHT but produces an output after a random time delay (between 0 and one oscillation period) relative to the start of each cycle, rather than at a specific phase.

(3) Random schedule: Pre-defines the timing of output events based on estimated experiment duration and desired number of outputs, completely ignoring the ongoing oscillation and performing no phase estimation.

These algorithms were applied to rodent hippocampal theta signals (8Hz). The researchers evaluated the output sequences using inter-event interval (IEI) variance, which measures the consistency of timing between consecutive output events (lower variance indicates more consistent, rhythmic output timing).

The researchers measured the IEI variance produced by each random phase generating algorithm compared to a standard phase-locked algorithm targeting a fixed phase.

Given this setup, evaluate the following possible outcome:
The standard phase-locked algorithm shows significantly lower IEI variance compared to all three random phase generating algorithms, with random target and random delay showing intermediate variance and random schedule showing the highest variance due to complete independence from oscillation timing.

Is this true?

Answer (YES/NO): NO